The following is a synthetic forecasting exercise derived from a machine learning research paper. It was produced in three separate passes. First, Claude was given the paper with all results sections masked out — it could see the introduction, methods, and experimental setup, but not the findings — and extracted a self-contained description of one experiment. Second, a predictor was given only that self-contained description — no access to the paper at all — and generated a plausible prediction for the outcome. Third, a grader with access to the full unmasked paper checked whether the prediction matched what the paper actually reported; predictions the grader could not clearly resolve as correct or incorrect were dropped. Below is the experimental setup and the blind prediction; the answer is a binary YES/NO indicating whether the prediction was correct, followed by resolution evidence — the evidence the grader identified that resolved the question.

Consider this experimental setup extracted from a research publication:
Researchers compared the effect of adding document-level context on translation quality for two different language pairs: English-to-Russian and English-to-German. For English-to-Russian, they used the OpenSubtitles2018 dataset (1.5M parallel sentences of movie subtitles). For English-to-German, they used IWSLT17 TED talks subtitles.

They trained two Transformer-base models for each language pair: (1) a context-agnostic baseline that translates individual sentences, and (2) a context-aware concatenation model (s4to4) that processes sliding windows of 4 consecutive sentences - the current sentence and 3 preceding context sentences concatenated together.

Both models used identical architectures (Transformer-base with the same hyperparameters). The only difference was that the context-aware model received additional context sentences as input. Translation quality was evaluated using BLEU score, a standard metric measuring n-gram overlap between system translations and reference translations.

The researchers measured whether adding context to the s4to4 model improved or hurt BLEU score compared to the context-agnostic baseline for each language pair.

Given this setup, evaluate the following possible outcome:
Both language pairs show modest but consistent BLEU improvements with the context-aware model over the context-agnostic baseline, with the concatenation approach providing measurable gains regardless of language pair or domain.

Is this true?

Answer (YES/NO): NO